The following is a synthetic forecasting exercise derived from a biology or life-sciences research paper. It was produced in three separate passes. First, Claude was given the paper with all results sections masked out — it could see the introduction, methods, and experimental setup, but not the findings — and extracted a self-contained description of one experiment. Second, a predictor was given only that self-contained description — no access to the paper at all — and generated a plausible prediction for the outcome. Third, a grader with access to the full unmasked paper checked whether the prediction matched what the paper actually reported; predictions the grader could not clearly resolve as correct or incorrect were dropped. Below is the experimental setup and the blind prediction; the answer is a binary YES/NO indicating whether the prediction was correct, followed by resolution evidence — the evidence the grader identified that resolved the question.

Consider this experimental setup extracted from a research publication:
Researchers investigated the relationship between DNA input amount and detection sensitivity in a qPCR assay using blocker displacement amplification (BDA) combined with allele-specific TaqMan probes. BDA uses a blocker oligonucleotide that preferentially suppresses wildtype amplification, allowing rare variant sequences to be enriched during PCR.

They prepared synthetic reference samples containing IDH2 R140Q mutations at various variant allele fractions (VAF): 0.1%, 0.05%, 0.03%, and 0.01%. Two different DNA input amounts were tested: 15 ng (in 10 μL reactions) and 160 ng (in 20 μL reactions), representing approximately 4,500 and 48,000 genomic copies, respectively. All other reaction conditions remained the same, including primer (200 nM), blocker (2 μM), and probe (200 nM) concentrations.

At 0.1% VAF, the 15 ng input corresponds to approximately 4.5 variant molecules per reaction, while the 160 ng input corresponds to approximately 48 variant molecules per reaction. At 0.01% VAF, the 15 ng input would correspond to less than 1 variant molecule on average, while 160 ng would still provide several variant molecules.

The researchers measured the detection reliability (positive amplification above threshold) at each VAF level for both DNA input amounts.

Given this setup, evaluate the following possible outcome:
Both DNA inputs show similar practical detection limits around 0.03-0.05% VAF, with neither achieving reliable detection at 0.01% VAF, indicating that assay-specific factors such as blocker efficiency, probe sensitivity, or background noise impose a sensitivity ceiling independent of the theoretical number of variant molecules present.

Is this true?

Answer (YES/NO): NO